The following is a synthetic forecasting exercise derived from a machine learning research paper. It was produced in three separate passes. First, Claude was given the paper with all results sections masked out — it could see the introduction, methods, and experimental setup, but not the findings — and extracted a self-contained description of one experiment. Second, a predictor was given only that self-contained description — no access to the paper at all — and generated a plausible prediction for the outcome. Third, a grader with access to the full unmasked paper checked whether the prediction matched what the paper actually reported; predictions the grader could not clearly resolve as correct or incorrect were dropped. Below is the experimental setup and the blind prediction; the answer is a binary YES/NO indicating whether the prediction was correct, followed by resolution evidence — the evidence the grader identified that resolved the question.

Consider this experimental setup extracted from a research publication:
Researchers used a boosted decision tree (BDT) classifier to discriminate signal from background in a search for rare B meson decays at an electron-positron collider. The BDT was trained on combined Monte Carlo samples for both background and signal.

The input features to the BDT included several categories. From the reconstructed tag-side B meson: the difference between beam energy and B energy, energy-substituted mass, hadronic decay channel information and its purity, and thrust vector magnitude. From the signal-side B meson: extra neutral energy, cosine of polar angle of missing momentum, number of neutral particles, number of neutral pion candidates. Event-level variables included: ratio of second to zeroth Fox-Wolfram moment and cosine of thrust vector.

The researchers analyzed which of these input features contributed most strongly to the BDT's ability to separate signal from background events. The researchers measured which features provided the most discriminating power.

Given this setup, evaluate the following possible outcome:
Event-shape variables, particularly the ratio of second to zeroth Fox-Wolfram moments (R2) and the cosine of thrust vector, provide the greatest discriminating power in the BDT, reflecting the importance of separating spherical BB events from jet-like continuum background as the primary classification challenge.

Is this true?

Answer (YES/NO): NO